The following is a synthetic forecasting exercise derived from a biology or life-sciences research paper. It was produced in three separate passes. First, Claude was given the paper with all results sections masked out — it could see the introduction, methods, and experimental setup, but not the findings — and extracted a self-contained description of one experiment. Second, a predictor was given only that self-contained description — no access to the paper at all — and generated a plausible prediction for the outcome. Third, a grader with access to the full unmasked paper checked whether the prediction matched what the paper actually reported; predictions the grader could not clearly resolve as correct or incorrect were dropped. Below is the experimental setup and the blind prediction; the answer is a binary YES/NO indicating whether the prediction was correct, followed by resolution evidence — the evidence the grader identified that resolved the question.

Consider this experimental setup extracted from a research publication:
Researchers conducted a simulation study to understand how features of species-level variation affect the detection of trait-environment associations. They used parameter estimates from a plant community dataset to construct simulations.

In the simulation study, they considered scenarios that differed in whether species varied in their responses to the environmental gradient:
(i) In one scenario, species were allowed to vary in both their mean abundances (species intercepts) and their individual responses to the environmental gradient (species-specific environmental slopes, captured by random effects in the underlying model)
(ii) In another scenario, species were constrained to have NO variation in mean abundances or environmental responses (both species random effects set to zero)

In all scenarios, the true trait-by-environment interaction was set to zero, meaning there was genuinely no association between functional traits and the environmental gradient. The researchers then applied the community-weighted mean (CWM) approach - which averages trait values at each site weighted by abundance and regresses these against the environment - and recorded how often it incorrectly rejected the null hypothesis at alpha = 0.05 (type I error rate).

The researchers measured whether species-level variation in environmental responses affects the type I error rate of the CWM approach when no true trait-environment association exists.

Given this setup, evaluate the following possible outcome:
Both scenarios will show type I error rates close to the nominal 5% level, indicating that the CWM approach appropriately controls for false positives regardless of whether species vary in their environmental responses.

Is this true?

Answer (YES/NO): NO